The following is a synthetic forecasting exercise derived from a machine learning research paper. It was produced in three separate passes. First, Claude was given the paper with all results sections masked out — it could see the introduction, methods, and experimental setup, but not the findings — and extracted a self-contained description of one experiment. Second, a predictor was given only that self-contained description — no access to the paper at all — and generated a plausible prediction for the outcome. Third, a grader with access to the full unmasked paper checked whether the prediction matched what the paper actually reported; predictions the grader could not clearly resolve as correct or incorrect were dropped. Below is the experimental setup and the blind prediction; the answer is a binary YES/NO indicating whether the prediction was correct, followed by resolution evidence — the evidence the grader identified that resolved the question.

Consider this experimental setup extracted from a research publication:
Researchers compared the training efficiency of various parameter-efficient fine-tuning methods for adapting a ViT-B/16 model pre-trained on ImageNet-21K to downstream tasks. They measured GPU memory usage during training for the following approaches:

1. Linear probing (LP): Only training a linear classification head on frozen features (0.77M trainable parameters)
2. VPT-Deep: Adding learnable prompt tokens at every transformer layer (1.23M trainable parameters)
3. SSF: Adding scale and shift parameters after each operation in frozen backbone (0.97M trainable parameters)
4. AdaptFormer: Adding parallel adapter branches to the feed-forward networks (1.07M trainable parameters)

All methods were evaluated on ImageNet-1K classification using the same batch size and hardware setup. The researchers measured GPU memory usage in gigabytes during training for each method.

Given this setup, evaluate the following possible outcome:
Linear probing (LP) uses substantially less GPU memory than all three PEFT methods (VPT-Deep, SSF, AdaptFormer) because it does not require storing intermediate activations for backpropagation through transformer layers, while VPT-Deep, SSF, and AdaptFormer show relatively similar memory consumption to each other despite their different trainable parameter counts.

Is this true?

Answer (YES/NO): NO